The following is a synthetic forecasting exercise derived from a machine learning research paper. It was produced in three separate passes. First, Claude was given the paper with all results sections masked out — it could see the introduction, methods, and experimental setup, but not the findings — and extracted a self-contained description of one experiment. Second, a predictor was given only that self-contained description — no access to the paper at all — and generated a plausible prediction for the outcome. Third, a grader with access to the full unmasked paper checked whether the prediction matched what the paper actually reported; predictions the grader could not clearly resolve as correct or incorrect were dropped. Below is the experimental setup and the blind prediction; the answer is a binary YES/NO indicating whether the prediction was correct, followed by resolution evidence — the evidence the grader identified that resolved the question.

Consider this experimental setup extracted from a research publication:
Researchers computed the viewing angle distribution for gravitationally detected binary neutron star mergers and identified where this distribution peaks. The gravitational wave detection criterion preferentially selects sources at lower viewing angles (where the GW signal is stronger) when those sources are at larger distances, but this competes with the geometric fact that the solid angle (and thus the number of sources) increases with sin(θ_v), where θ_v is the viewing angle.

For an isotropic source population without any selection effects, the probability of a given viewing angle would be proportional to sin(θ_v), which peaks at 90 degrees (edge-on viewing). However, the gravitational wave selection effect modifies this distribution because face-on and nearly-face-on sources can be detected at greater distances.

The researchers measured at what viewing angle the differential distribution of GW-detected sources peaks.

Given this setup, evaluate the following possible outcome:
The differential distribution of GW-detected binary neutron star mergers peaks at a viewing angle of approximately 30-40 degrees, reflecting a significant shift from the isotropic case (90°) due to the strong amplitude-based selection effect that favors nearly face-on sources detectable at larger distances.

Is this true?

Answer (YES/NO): YES